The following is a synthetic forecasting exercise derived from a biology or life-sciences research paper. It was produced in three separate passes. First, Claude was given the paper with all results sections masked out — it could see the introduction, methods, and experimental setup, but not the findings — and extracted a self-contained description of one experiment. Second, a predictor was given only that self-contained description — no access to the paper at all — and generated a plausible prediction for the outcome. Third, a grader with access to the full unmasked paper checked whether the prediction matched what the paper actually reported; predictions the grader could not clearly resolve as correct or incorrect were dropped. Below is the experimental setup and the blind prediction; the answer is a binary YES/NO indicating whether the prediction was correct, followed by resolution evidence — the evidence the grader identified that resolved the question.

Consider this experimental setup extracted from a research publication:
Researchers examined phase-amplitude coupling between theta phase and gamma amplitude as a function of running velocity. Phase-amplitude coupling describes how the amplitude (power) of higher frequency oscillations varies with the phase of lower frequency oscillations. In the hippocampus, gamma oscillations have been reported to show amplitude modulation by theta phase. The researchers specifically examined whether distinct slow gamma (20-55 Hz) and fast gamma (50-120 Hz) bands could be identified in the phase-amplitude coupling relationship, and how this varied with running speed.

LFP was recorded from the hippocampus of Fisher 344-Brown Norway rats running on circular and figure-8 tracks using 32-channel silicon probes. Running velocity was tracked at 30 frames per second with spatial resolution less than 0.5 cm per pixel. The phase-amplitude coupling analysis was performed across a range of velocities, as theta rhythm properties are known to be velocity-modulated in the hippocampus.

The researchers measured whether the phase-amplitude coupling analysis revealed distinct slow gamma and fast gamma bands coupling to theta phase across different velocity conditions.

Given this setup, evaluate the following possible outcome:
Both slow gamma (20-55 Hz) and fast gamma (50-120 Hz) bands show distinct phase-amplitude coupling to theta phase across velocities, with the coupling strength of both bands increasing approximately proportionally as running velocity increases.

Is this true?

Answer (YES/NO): NO